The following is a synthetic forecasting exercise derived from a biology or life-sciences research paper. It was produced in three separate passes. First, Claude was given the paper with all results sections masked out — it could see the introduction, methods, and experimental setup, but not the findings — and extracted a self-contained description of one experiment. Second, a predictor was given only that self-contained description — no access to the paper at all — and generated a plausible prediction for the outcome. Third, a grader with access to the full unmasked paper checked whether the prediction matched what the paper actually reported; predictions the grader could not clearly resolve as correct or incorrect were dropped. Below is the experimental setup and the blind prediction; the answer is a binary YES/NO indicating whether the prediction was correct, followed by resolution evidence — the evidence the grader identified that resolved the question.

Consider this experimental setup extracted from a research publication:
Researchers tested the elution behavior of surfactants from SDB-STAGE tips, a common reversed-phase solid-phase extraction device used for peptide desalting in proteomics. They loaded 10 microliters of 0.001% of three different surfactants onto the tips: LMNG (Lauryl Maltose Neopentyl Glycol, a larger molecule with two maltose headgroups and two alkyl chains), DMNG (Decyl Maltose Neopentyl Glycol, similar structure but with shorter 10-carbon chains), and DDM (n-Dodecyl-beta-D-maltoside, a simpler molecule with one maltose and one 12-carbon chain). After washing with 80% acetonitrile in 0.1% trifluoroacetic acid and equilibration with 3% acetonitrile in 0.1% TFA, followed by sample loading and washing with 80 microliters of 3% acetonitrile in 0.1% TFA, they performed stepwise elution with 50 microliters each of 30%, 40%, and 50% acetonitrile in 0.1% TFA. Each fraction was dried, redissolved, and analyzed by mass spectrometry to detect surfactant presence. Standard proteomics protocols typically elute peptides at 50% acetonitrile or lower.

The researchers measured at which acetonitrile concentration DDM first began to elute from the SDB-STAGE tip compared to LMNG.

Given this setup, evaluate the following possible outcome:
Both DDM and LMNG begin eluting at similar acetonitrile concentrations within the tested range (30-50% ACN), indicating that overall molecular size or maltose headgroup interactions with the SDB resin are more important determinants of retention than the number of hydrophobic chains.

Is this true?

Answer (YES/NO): NO